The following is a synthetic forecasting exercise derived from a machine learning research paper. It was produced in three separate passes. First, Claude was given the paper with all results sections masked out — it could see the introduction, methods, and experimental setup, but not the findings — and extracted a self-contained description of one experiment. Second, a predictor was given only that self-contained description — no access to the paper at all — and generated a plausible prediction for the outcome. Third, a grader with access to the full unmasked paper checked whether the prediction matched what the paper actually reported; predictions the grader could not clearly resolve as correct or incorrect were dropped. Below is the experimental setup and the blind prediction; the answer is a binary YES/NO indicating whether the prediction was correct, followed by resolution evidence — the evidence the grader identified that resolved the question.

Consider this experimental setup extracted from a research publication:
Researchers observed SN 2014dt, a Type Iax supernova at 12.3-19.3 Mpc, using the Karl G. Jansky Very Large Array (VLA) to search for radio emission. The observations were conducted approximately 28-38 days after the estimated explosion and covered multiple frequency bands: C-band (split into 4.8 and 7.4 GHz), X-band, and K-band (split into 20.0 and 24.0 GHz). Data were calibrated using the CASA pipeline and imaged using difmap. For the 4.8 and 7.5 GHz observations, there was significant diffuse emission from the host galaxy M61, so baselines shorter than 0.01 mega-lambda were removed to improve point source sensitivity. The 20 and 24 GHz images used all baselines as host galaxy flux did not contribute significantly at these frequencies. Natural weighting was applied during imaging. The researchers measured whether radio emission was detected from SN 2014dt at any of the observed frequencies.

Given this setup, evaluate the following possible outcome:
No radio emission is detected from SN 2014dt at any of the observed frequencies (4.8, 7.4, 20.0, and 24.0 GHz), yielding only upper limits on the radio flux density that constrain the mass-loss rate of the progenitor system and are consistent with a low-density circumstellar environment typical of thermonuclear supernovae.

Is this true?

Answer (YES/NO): YES